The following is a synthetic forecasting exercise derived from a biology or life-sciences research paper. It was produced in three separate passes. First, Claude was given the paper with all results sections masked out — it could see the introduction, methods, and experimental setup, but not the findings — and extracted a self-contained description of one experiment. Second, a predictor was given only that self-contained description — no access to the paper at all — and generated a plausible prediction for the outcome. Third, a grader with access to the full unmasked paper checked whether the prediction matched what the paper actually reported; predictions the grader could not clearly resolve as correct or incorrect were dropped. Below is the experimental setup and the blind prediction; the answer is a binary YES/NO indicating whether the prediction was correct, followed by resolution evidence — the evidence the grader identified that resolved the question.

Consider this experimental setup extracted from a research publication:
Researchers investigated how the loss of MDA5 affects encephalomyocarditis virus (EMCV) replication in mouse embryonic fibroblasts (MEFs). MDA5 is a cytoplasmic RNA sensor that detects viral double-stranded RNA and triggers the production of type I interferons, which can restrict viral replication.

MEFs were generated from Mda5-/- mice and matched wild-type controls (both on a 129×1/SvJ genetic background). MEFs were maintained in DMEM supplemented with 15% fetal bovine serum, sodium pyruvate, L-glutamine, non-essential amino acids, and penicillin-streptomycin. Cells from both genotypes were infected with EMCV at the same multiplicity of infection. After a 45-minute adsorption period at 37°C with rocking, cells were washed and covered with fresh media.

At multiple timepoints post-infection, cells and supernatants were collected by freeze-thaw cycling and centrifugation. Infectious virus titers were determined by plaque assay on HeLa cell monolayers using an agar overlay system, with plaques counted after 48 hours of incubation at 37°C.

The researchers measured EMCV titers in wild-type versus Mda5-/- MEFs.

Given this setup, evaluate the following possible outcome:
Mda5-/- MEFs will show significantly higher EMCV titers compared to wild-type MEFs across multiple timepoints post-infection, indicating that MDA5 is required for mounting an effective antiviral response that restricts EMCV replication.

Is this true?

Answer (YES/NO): NO